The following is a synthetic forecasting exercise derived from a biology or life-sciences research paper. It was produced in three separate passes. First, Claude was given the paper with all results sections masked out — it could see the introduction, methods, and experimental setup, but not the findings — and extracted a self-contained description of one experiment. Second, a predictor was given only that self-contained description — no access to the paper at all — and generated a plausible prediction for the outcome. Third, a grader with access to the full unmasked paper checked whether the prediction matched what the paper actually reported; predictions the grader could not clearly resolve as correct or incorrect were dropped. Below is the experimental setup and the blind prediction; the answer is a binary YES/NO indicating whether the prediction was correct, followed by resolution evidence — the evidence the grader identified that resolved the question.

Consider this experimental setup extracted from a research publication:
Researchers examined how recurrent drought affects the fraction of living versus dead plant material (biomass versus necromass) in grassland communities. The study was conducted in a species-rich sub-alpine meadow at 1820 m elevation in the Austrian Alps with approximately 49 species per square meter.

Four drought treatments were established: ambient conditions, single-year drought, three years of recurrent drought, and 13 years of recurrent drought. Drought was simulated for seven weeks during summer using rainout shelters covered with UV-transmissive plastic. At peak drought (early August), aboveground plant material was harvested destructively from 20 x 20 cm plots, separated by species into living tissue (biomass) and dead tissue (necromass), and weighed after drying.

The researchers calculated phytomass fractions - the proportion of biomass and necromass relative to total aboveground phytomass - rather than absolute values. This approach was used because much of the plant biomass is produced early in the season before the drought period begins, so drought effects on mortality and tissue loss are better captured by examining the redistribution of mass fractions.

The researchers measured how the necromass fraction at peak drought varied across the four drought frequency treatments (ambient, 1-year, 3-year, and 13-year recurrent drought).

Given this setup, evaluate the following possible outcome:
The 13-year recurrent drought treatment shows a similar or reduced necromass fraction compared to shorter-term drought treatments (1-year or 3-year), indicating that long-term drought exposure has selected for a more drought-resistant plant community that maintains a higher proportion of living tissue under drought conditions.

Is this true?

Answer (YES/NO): NO